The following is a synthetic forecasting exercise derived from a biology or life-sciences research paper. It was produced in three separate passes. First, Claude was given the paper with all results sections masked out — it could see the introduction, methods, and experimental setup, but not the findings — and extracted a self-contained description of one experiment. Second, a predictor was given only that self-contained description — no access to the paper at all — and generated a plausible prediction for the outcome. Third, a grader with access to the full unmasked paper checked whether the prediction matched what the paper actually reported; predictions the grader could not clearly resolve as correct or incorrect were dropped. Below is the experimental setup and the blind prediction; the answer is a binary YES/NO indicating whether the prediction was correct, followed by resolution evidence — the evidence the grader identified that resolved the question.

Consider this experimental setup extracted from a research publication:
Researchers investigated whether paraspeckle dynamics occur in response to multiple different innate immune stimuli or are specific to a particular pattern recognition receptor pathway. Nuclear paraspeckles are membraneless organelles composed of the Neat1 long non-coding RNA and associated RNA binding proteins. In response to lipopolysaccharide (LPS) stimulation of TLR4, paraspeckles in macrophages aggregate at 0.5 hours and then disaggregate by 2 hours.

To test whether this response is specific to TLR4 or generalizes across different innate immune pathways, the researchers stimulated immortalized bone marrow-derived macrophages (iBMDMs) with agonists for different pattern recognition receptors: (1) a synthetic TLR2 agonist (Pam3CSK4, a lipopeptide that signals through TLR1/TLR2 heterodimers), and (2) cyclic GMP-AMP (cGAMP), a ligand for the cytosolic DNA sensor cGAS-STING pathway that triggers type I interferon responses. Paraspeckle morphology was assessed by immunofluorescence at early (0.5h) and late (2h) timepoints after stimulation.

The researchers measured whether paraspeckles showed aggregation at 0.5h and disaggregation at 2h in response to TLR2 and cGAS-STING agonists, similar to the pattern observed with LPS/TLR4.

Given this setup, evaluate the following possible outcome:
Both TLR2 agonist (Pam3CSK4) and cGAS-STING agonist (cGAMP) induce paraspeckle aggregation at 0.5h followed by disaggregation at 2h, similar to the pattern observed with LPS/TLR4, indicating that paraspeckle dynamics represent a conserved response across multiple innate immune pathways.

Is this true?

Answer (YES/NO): NO